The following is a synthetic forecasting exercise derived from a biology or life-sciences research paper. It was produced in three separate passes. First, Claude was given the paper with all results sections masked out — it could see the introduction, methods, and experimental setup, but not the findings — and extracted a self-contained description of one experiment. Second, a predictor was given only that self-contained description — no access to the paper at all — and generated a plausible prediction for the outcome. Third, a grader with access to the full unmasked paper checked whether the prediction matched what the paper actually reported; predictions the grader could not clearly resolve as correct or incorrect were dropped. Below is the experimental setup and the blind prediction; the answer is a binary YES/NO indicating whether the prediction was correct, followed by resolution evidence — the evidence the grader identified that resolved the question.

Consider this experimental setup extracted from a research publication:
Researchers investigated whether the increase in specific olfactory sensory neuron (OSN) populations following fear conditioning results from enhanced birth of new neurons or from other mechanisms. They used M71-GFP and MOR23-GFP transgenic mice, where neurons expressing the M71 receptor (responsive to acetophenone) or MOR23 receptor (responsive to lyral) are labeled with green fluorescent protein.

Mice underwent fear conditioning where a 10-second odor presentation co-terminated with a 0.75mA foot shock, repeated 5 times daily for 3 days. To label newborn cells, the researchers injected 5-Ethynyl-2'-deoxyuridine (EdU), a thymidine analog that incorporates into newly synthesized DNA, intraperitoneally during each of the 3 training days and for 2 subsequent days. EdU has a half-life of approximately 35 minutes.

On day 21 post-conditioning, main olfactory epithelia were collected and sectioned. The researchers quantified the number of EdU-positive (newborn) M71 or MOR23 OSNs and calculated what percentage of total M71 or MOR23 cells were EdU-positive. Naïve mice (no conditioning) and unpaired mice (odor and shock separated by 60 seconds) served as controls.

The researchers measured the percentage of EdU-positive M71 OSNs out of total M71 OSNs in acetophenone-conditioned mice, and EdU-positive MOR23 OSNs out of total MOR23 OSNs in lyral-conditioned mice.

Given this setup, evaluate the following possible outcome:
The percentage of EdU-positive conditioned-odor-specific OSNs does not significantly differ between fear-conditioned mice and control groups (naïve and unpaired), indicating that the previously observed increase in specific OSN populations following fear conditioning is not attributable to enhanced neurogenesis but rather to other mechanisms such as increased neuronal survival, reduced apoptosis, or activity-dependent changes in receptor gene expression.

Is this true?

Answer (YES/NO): NO